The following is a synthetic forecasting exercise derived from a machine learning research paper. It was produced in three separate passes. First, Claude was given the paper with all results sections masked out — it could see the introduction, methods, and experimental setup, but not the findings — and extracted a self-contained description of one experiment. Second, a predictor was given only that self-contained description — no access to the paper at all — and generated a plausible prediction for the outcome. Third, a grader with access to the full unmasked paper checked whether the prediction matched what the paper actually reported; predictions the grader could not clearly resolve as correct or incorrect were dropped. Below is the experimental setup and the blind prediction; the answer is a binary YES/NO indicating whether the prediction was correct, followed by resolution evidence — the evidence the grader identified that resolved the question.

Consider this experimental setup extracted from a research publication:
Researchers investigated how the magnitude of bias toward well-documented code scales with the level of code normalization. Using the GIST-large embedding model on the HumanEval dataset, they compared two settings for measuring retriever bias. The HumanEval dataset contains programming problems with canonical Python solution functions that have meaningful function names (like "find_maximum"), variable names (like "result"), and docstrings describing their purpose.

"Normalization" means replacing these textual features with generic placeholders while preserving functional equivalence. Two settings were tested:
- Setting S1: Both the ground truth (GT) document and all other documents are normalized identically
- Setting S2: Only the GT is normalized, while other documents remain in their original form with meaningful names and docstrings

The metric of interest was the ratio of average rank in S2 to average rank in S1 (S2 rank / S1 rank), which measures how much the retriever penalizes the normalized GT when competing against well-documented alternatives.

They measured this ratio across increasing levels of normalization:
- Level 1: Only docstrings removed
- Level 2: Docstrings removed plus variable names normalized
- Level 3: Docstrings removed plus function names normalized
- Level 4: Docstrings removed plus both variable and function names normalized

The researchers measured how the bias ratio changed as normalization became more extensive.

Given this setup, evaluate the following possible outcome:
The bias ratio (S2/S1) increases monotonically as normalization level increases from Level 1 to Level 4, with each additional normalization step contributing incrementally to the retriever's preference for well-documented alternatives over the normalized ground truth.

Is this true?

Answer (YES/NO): NO